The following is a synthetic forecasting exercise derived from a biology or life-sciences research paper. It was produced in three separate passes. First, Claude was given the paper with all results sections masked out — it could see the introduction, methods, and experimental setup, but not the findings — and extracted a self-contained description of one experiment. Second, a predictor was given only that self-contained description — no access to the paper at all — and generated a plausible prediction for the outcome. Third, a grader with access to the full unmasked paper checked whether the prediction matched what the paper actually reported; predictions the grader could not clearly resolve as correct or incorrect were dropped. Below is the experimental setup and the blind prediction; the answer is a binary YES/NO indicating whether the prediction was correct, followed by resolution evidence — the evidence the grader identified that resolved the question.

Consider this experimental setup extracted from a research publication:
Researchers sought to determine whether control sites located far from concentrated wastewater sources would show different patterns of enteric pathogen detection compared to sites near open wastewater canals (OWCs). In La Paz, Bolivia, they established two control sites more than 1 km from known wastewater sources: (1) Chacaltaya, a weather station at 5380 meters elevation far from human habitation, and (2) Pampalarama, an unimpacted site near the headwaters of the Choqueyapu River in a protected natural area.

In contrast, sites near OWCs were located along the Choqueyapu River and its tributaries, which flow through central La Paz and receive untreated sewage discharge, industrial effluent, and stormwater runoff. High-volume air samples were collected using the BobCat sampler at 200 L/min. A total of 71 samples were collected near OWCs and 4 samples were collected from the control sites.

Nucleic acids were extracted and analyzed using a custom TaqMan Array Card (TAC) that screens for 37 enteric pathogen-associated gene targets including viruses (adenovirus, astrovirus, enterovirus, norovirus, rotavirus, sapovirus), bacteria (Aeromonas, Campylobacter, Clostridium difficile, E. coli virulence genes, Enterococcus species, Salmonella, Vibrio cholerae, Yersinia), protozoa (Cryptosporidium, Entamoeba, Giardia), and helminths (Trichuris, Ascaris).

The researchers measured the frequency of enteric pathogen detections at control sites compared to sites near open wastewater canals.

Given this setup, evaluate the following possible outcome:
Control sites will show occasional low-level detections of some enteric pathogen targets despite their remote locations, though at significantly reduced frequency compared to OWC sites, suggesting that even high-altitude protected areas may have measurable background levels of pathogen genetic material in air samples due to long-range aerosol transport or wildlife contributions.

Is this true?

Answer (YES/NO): YES